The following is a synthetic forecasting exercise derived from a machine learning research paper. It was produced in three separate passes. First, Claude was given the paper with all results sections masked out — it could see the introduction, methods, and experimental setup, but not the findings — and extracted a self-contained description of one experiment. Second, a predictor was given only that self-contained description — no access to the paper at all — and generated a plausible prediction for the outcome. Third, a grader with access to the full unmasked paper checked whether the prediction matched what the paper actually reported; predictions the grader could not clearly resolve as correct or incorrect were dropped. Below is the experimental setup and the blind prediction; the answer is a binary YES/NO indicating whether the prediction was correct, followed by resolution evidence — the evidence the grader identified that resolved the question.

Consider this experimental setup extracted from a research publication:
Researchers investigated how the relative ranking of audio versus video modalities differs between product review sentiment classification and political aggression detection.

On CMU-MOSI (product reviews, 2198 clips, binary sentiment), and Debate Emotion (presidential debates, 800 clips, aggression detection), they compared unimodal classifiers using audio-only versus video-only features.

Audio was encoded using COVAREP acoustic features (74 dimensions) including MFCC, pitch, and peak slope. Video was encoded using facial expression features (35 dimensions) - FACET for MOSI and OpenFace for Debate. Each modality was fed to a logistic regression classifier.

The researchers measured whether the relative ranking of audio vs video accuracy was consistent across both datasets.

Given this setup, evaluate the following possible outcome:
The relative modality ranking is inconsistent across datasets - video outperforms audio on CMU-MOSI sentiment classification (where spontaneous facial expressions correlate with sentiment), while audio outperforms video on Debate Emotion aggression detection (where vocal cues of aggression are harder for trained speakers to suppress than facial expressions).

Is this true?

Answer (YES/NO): NO